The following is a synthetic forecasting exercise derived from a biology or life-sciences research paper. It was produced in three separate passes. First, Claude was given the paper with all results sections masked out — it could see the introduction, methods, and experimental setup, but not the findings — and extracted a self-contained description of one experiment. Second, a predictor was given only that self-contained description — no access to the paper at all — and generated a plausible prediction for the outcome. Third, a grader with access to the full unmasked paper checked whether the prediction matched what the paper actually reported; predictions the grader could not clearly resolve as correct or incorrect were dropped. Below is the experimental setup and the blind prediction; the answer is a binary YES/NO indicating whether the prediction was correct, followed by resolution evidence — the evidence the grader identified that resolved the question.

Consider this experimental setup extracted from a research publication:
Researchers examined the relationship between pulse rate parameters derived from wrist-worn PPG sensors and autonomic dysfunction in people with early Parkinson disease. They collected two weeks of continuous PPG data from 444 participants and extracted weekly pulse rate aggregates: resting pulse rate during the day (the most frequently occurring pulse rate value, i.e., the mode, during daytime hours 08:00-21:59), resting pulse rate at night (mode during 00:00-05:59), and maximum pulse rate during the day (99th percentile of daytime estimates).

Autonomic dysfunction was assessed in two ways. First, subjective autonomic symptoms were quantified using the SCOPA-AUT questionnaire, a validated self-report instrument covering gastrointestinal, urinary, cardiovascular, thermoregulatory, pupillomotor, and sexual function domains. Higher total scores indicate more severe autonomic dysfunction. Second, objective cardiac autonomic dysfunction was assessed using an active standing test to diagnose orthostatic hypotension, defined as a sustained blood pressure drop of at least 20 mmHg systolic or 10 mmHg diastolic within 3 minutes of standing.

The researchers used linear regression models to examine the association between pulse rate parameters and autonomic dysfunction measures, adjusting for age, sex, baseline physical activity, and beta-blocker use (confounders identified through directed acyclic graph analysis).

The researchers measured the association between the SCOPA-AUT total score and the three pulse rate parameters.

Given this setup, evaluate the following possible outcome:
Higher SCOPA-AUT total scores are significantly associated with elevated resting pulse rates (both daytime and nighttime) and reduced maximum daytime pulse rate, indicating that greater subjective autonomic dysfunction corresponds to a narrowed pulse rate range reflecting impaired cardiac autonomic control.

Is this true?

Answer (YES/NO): NO